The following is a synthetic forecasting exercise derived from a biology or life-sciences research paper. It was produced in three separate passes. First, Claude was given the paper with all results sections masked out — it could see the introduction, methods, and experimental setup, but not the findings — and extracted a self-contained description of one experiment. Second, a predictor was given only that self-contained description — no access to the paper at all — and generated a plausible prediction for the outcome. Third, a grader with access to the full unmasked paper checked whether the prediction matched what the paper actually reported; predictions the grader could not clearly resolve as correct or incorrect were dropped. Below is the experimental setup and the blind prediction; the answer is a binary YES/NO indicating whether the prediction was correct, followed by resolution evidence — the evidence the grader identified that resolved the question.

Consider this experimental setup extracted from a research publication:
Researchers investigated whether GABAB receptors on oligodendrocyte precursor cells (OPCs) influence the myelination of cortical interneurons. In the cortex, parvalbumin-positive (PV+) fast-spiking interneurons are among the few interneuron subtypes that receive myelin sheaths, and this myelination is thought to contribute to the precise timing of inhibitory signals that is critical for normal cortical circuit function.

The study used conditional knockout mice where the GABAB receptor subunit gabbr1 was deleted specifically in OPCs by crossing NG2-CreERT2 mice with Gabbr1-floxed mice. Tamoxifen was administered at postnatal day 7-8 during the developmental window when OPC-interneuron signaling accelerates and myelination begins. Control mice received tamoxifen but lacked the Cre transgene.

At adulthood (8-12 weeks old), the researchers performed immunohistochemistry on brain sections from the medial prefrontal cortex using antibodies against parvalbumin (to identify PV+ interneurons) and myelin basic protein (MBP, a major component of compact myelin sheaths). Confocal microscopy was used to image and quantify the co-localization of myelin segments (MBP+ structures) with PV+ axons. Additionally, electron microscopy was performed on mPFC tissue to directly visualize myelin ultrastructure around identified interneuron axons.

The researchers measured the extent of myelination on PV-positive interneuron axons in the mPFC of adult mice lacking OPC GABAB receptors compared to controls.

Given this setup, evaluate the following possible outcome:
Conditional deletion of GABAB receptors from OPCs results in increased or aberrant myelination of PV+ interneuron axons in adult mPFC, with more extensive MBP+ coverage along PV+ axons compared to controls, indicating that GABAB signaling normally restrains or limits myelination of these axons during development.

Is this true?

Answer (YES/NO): NO